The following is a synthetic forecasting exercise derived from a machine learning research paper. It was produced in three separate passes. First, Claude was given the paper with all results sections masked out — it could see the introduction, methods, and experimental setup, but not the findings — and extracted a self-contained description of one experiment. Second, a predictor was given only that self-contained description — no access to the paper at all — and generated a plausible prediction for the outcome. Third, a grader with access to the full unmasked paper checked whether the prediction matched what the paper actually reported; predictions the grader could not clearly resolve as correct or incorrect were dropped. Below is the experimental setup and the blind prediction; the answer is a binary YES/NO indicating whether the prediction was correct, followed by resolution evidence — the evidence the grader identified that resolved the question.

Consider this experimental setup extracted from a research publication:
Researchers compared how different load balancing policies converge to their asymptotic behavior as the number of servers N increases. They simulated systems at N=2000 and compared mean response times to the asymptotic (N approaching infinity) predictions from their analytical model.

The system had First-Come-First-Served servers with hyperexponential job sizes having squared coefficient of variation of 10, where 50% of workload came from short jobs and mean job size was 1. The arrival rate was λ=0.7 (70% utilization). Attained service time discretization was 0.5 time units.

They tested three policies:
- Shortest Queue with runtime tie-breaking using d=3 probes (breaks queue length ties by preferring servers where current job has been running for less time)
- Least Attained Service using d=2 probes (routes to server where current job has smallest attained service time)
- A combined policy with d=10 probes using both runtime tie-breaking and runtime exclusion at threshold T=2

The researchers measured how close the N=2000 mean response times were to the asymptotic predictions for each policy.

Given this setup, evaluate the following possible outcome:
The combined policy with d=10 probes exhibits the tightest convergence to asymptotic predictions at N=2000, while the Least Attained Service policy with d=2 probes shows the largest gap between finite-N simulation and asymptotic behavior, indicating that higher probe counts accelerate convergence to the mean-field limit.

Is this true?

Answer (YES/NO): NO